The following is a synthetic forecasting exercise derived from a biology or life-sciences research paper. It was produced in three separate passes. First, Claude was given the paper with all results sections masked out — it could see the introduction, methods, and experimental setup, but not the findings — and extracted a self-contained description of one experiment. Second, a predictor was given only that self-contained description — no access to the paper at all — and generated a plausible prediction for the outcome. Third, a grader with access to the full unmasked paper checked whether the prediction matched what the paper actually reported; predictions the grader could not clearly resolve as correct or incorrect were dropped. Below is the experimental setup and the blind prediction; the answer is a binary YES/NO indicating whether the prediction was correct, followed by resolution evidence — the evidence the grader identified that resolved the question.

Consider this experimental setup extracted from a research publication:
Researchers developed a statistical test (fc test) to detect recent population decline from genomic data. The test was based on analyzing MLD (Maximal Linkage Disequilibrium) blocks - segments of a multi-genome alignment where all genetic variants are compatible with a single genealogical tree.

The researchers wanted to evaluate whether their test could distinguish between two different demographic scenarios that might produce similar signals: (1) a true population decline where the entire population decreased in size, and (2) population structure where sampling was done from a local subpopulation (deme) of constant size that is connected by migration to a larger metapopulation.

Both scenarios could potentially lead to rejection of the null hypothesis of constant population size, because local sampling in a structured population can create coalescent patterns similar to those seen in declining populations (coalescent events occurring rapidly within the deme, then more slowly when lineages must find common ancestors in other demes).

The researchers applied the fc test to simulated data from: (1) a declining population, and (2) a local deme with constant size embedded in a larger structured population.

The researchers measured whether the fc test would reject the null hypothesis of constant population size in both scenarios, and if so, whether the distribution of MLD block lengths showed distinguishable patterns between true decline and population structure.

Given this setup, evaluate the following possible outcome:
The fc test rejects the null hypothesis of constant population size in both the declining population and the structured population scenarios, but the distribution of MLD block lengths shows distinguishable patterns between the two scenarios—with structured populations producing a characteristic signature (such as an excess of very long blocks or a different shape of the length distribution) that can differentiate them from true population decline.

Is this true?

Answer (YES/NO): YES